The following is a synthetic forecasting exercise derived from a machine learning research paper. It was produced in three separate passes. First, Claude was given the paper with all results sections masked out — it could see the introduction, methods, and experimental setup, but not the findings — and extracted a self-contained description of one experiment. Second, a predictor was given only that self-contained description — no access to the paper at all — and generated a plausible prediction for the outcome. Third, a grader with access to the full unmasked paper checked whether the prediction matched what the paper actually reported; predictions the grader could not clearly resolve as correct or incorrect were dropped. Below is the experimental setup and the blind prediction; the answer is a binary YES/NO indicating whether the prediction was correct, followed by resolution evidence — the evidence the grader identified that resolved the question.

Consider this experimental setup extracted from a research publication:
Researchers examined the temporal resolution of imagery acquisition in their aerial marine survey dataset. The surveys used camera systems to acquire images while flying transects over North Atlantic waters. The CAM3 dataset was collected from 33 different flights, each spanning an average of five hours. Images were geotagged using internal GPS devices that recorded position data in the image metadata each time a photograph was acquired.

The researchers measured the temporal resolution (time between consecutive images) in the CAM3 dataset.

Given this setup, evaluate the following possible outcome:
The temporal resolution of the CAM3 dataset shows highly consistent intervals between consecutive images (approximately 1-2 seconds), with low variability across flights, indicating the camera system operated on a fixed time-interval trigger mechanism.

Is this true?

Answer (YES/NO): NO